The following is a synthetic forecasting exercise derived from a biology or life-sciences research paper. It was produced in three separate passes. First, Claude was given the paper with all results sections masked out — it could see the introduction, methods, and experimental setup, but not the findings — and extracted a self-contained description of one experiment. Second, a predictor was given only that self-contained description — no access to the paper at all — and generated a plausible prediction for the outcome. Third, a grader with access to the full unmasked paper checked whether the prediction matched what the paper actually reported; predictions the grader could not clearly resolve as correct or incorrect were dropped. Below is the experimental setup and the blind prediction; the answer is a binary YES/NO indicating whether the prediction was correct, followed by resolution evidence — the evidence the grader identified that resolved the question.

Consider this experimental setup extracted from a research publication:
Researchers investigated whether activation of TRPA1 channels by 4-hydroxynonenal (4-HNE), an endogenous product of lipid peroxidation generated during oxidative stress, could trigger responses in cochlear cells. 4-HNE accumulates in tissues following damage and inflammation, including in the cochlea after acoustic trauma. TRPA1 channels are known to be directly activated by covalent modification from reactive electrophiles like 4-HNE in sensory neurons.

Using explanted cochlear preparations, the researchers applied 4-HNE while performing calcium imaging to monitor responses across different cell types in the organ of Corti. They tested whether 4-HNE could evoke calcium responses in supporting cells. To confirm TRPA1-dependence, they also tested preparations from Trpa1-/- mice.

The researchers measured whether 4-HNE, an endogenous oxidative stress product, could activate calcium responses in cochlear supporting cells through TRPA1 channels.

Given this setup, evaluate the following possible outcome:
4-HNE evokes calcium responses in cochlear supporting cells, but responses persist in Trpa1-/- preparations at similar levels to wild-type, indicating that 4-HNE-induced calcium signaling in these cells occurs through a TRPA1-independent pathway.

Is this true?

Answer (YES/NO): NO